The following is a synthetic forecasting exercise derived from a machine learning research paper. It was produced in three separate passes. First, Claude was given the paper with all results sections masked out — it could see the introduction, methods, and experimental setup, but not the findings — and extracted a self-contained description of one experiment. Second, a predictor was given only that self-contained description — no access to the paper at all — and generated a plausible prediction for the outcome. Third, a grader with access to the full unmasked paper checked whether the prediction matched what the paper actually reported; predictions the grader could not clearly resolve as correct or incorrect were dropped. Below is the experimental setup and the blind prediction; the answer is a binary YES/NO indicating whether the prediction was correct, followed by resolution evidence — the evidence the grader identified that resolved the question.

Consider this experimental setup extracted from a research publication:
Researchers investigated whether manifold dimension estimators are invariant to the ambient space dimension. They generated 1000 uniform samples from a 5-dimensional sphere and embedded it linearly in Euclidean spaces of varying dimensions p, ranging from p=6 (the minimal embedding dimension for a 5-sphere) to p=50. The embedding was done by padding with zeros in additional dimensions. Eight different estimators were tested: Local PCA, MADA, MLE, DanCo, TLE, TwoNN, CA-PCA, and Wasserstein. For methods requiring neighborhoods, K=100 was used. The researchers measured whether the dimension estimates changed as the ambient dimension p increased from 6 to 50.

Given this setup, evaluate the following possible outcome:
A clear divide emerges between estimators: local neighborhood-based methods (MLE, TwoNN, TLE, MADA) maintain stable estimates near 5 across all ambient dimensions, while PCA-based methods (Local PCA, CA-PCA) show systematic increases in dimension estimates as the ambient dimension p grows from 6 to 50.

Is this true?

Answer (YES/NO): NO